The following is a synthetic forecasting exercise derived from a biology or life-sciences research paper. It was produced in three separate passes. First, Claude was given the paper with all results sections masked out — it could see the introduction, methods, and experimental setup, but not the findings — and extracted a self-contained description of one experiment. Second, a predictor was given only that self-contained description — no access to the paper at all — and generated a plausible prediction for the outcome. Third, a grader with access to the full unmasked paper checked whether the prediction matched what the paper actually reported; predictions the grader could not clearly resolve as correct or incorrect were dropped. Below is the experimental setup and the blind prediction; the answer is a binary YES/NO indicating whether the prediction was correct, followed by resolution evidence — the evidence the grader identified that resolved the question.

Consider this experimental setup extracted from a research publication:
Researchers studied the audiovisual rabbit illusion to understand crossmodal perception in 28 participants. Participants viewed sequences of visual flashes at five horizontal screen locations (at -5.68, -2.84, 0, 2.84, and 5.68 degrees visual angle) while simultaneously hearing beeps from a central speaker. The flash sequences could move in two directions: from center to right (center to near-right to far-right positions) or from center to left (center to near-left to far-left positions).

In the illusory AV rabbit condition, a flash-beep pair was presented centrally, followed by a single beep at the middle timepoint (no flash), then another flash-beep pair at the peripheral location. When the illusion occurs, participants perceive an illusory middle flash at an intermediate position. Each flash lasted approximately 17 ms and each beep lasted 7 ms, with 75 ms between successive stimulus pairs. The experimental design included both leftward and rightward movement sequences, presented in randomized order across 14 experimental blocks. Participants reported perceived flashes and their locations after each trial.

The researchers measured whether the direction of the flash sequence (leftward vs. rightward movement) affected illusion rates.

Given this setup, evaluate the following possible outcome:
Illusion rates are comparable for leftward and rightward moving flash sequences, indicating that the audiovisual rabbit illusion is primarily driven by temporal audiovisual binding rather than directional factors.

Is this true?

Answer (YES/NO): YES